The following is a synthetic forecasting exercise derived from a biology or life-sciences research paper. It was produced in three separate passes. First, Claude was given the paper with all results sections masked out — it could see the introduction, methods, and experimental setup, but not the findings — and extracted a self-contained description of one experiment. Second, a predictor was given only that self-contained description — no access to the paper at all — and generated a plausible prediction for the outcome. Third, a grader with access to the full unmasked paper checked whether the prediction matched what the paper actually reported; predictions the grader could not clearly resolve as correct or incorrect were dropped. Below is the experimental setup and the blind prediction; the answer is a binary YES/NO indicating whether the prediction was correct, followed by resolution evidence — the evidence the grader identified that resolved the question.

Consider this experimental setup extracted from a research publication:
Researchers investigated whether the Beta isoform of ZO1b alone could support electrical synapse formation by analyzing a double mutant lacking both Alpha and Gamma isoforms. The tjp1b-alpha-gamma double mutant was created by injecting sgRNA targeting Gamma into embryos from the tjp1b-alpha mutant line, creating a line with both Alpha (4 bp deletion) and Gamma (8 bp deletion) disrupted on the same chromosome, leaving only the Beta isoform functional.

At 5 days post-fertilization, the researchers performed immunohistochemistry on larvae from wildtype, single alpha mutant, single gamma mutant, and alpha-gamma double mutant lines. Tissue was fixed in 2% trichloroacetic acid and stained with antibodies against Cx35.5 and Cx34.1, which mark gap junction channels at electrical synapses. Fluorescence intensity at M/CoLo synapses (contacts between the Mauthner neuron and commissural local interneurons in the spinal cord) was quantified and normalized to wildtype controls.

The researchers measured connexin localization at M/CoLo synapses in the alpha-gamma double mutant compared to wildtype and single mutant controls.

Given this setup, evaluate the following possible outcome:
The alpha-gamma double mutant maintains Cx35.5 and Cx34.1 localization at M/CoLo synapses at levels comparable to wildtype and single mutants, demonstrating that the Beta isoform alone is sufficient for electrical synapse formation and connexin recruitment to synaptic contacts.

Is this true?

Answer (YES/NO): YES